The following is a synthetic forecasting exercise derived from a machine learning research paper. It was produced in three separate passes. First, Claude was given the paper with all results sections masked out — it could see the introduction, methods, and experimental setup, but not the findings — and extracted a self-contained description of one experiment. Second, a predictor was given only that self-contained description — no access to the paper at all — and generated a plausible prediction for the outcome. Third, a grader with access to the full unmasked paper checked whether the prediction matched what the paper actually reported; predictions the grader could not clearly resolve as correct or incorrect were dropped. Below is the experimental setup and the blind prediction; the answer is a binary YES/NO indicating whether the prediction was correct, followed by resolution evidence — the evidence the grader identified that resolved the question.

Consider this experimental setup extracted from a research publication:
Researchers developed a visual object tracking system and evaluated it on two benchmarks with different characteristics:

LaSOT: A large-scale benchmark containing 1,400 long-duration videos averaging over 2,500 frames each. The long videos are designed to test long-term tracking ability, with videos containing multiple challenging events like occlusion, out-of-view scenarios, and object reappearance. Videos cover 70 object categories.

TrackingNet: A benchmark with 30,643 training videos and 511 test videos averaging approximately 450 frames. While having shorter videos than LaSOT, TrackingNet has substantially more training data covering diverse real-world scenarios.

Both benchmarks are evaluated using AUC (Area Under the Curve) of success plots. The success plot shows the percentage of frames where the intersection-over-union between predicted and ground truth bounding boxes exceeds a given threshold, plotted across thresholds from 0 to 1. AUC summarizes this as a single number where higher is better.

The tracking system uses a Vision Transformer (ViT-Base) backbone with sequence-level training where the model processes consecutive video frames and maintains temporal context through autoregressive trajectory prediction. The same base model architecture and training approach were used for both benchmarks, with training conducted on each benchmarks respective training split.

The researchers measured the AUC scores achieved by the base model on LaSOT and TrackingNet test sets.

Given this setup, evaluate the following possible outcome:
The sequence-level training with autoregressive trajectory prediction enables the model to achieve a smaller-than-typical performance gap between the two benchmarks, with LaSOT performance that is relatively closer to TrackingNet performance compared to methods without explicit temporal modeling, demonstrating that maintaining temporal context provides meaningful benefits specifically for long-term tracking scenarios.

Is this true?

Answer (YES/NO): NO